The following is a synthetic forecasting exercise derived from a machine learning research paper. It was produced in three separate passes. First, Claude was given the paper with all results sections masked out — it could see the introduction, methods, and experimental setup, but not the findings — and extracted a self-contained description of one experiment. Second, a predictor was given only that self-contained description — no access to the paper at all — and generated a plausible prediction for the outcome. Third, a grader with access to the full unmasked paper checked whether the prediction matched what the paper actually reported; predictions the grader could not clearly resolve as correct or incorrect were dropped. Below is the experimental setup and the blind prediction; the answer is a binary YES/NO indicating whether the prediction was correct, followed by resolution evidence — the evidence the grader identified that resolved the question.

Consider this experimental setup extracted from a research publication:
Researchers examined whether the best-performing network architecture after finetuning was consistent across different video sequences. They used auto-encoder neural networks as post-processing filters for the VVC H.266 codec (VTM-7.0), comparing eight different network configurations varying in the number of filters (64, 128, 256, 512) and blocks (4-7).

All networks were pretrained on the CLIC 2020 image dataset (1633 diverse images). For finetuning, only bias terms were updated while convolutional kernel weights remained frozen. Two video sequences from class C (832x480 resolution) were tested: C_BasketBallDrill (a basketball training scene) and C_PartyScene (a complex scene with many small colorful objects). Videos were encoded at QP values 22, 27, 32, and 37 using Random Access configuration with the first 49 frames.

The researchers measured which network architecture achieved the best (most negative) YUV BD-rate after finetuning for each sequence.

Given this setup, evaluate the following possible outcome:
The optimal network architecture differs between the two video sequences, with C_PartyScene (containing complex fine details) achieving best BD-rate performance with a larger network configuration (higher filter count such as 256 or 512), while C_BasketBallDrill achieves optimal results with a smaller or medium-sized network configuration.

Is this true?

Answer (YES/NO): YES